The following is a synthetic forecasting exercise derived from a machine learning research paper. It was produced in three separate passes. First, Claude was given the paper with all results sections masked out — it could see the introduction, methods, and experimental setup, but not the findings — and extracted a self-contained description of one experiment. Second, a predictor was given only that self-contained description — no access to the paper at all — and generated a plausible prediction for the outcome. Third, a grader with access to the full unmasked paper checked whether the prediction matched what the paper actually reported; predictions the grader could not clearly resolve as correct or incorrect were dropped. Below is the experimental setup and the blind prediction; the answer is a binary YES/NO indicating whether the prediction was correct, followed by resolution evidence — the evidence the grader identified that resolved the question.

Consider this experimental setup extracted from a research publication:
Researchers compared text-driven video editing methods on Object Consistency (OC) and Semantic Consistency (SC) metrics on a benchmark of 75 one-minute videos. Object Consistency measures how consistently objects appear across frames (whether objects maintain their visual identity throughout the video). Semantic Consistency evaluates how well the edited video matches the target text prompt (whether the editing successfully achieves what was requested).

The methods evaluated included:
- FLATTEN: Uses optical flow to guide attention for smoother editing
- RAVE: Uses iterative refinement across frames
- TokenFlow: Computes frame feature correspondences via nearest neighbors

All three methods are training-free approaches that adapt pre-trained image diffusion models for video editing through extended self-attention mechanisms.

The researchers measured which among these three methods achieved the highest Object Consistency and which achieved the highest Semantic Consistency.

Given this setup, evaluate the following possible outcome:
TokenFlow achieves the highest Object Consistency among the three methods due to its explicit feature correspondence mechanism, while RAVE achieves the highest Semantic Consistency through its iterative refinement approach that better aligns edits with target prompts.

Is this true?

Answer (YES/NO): NO